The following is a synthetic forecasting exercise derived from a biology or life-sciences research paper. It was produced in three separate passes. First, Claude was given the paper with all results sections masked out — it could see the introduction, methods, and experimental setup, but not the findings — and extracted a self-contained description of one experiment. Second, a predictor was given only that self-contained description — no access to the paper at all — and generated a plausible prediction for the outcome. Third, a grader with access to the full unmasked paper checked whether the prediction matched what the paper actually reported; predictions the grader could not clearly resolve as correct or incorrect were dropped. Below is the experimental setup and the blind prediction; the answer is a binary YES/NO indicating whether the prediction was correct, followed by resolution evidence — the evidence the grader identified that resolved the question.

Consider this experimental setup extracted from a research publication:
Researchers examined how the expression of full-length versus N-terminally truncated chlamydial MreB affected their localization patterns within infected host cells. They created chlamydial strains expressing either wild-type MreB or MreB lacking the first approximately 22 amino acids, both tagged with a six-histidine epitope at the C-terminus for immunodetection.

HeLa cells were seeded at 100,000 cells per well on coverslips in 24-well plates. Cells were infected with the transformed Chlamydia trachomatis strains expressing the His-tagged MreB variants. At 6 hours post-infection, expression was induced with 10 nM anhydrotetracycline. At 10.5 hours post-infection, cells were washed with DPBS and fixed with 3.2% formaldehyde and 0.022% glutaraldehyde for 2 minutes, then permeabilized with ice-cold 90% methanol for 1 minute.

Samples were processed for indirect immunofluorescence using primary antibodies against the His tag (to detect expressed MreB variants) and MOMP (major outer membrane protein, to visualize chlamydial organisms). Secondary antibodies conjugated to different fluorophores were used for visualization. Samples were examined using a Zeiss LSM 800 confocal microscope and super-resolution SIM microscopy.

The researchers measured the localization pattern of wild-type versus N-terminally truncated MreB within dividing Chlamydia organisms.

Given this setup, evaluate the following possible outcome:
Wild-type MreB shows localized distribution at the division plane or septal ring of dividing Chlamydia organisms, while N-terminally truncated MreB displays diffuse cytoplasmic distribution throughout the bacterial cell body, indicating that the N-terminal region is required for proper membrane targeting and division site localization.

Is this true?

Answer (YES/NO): NO